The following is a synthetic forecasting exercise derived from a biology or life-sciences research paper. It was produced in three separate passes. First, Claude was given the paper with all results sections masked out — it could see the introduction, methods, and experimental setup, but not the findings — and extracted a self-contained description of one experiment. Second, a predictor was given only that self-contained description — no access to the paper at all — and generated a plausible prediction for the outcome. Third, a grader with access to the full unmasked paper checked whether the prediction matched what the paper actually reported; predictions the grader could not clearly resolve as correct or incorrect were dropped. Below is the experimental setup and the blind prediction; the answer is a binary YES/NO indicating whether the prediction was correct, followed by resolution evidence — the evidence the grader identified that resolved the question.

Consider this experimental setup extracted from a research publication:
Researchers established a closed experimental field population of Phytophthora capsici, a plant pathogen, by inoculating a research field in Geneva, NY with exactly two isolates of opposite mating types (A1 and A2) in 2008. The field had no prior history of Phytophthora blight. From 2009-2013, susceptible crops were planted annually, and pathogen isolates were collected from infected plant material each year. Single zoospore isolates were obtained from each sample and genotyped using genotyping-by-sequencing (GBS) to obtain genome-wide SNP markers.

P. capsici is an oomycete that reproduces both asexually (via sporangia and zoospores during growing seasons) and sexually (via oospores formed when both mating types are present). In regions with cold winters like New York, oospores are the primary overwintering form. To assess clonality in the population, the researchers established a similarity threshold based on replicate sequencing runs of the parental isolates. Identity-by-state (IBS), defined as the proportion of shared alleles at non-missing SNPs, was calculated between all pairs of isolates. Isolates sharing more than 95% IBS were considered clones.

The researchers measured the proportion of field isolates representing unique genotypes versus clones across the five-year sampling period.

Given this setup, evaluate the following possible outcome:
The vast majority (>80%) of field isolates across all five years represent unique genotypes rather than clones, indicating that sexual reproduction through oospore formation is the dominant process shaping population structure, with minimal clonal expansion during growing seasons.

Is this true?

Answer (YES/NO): NO